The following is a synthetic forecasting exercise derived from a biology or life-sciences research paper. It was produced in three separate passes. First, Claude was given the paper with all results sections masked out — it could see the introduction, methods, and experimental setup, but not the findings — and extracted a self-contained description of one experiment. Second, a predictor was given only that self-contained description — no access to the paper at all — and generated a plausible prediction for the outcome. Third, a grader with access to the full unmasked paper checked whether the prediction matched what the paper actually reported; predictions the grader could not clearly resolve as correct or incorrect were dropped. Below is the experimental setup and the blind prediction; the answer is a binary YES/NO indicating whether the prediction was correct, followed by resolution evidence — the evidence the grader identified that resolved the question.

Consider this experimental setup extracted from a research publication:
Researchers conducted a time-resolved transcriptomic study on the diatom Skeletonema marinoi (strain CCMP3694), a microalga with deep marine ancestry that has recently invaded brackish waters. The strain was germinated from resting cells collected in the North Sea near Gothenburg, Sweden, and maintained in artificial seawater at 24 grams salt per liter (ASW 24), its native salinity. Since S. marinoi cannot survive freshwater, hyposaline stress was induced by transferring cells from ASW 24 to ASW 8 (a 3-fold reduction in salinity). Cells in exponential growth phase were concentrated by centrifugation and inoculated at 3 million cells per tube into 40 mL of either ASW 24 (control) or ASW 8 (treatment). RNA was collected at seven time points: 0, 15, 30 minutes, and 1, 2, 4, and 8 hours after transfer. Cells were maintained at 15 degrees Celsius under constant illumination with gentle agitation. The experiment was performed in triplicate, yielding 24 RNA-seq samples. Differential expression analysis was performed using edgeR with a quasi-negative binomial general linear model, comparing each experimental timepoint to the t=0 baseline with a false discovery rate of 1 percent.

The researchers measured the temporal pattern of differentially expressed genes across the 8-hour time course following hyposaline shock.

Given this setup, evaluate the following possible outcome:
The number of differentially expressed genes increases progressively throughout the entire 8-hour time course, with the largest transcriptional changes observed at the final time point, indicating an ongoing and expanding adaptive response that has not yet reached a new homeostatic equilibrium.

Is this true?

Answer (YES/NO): NO